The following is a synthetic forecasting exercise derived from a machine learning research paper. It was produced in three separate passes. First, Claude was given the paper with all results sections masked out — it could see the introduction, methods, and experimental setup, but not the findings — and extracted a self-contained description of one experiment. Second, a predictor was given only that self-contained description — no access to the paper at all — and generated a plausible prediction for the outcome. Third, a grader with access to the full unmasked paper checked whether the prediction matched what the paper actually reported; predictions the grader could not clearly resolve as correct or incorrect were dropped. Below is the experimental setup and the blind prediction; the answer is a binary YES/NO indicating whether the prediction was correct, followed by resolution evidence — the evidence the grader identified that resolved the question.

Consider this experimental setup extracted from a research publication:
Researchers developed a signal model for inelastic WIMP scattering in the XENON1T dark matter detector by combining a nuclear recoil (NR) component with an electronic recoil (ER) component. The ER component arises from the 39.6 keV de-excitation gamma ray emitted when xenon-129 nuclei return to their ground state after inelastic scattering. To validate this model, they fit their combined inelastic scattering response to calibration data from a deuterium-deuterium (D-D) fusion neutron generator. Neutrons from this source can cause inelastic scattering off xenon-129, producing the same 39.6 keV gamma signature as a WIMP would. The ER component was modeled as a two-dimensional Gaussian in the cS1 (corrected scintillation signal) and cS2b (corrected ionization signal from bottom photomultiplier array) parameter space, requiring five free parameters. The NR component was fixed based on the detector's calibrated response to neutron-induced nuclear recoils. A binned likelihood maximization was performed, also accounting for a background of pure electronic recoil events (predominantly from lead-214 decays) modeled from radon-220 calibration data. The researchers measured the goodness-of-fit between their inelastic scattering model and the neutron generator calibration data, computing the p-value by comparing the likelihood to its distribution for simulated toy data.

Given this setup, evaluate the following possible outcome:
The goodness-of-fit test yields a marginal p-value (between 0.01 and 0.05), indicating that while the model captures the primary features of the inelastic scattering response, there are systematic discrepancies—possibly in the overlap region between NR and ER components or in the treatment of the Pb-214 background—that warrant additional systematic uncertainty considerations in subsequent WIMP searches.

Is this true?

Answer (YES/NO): NO